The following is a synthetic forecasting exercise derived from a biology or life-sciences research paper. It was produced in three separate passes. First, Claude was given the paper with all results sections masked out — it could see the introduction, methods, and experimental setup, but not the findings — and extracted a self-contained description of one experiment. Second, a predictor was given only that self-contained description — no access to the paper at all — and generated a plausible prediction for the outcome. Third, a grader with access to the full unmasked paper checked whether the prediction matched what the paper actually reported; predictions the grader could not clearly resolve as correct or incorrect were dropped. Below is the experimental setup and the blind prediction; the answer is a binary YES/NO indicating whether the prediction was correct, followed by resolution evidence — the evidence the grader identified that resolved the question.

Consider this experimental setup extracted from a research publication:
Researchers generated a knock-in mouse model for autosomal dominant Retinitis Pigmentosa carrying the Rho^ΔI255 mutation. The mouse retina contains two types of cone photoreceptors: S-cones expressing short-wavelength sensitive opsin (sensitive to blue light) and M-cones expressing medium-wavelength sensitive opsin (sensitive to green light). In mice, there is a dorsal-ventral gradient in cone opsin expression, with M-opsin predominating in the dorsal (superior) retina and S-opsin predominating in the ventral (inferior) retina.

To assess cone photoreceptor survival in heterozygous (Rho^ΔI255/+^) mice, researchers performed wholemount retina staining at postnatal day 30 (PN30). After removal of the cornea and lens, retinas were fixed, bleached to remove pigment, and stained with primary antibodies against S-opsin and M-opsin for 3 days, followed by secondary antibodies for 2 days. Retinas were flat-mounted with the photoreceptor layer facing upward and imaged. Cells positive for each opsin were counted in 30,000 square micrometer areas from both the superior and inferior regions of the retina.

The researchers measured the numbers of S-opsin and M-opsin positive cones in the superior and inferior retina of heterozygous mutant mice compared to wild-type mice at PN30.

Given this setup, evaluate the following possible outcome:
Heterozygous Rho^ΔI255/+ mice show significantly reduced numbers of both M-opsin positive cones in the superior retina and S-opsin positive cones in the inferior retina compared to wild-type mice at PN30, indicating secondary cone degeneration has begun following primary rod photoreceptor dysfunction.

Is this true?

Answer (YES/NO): YES